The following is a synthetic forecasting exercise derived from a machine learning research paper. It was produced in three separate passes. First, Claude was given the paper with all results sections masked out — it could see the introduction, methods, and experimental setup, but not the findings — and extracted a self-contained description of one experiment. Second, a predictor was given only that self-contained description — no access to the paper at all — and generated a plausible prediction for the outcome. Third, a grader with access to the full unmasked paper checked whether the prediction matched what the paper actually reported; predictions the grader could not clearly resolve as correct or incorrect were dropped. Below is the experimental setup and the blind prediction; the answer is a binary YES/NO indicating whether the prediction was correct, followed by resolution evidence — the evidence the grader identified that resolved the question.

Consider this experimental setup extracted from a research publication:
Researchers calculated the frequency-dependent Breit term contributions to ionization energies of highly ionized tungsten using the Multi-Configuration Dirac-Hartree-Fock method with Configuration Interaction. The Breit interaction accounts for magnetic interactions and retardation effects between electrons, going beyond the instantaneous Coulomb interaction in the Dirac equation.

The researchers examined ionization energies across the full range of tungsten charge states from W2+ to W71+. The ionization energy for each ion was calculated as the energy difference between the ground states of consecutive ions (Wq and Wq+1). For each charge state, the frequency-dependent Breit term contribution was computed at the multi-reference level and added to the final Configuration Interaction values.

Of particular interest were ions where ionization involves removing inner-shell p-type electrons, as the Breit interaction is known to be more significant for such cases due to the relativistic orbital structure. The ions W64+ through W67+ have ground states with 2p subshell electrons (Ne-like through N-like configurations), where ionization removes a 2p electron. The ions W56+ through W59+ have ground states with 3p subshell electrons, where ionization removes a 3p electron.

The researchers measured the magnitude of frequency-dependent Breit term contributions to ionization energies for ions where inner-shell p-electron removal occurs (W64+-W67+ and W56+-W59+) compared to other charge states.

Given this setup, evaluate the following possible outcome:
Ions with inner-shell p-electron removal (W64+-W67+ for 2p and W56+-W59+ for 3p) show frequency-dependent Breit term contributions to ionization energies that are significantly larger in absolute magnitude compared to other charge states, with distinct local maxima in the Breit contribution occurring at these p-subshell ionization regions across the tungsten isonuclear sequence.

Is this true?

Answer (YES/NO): YES